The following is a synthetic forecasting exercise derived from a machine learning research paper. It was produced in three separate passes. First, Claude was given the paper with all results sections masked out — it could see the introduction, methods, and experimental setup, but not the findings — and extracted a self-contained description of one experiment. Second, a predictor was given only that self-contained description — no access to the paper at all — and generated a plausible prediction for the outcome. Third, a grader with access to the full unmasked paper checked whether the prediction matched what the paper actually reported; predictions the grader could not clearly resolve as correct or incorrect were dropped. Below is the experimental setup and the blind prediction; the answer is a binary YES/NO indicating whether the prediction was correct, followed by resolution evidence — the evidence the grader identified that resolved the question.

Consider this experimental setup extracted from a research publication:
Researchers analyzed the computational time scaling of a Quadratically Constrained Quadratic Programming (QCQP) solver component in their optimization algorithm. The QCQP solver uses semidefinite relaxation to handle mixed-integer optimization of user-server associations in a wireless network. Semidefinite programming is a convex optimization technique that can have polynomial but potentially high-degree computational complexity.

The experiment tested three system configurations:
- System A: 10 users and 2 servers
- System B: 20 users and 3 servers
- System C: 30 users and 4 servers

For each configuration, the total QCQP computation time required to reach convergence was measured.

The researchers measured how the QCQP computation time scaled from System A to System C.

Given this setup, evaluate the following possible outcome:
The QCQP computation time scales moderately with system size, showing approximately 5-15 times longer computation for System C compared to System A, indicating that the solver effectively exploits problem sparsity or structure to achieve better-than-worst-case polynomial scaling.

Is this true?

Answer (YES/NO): NO